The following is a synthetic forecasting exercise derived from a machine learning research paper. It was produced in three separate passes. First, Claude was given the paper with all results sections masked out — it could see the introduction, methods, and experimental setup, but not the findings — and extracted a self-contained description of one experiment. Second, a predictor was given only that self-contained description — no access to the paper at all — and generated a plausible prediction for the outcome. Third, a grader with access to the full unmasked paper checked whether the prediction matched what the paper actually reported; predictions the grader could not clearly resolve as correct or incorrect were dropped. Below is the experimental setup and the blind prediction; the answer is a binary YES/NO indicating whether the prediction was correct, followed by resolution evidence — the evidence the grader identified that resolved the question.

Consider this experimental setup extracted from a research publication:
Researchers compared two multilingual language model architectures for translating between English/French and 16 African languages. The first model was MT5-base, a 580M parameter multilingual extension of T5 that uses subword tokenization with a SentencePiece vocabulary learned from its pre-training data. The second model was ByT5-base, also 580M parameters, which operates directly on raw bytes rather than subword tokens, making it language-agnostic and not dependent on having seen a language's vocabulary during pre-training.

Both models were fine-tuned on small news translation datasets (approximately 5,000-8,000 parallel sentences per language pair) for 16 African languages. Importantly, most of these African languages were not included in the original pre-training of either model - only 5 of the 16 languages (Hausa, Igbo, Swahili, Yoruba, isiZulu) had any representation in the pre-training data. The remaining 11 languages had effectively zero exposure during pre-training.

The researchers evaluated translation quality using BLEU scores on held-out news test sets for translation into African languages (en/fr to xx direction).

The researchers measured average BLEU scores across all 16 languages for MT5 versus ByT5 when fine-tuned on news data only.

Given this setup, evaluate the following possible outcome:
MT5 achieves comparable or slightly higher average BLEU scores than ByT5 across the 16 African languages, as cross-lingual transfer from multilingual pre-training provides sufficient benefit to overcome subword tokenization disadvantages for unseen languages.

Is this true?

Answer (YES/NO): NO